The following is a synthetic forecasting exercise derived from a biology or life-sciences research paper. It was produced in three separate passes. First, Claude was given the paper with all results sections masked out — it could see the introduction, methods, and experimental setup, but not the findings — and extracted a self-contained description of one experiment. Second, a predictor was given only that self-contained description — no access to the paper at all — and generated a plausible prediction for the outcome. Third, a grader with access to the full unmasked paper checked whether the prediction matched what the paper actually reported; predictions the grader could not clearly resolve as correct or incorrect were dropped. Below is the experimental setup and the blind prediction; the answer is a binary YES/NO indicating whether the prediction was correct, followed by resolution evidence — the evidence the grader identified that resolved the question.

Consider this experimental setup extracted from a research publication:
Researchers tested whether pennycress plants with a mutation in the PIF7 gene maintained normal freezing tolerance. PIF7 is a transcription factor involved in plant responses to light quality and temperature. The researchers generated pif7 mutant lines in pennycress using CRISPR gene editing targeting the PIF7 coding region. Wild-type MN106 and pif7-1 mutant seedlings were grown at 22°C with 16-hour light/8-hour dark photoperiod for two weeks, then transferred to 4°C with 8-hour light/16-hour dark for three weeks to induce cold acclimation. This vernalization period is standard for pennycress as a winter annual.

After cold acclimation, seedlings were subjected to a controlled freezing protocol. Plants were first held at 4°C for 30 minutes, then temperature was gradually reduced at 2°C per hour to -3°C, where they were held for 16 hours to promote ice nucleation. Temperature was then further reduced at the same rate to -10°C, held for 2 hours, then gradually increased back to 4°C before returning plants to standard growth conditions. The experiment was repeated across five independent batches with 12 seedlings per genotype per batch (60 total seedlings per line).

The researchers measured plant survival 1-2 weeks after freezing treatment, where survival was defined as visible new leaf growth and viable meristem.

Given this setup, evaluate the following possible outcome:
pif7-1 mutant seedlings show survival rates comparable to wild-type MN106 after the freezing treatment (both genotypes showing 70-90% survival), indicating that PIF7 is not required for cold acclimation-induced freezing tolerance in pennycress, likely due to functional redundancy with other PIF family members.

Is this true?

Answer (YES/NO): YES